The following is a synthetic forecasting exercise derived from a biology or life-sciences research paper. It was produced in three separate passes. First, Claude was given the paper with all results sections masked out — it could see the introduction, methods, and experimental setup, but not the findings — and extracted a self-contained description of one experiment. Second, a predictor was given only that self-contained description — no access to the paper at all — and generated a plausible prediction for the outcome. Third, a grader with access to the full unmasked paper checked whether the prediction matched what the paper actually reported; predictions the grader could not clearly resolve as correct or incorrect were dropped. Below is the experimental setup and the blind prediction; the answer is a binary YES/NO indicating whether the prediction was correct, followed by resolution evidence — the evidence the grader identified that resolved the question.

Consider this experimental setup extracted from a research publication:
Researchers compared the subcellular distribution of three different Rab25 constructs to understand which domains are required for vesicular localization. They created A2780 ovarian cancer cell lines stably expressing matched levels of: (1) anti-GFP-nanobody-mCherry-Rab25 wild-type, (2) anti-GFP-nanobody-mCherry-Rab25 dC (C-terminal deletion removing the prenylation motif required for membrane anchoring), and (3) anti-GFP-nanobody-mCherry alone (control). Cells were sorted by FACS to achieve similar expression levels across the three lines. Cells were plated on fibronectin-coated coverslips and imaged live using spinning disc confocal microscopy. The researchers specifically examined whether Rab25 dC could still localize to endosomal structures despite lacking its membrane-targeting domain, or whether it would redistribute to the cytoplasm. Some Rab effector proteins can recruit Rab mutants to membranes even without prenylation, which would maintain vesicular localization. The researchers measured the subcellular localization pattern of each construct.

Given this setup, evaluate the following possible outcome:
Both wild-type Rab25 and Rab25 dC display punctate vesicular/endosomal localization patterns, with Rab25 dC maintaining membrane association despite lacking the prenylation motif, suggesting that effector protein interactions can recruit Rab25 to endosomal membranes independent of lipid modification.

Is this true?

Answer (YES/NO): NO